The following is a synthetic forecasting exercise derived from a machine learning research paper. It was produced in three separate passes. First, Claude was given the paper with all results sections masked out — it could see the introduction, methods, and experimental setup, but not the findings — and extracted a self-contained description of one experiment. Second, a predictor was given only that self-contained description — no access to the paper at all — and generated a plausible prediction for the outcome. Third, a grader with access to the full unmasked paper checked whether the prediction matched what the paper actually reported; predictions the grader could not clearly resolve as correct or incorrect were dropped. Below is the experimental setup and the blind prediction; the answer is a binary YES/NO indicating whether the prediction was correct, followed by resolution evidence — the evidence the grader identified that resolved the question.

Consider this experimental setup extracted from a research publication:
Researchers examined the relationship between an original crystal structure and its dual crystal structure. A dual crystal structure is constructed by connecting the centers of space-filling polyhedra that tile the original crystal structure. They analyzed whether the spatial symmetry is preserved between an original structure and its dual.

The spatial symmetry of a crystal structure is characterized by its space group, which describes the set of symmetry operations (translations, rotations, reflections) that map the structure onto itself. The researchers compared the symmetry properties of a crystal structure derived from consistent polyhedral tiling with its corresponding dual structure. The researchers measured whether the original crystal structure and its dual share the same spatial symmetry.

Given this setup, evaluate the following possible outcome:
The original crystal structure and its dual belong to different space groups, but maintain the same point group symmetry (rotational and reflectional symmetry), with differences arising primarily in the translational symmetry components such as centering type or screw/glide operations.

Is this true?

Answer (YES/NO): NO